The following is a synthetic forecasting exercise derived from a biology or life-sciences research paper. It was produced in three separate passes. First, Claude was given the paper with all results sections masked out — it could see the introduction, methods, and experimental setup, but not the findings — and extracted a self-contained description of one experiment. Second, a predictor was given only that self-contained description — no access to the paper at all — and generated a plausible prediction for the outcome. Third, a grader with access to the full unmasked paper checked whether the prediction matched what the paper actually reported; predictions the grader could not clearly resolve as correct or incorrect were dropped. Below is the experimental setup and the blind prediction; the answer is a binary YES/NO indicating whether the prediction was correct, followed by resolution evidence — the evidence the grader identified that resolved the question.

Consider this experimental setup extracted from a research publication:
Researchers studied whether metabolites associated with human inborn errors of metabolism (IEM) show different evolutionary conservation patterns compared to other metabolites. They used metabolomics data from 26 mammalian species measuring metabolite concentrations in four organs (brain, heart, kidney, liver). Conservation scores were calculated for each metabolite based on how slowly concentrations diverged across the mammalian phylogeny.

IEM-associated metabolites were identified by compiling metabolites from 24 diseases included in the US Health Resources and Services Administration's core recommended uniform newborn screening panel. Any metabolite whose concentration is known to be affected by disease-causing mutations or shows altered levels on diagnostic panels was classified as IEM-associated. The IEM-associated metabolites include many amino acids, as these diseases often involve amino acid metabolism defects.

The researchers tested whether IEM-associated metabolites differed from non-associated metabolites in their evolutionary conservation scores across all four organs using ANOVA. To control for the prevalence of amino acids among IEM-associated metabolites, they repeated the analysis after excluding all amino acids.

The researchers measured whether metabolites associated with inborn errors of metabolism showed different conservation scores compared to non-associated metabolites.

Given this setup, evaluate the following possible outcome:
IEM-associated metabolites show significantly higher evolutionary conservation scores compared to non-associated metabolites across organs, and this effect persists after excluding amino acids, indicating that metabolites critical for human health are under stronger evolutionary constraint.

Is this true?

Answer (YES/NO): YES